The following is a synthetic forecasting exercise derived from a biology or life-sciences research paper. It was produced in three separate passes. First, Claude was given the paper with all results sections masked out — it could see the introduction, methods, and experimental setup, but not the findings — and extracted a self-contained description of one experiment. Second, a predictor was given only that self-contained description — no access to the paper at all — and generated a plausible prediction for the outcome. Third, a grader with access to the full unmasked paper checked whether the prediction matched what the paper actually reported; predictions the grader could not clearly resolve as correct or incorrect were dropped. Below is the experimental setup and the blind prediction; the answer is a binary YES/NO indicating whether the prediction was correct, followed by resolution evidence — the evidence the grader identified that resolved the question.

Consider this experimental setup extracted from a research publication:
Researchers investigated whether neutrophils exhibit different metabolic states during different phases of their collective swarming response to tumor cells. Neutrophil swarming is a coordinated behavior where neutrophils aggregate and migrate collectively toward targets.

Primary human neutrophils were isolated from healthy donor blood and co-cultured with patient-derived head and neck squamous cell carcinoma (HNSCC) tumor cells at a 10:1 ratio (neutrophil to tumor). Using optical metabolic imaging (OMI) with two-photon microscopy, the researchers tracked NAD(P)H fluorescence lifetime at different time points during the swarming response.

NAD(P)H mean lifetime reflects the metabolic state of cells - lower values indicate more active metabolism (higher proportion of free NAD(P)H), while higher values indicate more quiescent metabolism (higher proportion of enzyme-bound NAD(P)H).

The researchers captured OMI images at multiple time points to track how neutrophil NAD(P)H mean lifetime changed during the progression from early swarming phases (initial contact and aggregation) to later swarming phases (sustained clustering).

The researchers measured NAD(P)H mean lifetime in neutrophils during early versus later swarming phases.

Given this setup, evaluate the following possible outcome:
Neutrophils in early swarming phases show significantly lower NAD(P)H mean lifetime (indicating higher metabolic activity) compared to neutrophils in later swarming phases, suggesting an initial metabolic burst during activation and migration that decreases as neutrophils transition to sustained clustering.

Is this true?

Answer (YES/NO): NO